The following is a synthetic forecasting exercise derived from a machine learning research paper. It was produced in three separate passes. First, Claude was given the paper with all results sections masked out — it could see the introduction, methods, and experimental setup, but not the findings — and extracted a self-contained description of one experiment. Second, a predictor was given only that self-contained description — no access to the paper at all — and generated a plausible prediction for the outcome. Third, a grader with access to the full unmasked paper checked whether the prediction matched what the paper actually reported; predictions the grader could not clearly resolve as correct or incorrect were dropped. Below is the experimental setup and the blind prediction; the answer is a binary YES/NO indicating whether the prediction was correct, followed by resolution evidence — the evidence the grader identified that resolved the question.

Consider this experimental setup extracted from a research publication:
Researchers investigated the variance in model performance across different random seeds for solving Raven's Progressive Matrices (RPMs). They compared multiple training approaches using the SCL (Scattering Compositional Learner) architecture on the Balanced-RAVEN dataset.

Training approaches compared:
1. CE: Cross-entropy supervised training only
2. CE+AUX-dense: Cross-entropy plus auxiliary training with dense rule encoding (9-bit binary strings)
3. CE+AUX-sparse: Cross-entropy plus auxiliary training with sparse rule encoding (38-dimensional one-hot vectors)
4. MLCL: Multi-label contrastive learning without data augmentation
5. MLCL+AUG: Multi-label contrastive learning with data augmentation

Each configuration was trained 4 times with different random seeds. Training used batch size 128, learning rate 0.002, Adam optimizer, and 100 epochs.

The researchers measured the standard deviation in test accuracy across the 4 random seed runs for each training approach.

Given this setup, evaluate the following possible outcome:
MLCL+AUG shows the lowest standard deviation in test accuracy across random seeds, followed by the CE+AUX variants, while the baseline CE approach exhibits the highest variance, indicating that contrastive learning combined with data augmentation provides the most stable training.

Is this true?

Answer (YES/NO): NO